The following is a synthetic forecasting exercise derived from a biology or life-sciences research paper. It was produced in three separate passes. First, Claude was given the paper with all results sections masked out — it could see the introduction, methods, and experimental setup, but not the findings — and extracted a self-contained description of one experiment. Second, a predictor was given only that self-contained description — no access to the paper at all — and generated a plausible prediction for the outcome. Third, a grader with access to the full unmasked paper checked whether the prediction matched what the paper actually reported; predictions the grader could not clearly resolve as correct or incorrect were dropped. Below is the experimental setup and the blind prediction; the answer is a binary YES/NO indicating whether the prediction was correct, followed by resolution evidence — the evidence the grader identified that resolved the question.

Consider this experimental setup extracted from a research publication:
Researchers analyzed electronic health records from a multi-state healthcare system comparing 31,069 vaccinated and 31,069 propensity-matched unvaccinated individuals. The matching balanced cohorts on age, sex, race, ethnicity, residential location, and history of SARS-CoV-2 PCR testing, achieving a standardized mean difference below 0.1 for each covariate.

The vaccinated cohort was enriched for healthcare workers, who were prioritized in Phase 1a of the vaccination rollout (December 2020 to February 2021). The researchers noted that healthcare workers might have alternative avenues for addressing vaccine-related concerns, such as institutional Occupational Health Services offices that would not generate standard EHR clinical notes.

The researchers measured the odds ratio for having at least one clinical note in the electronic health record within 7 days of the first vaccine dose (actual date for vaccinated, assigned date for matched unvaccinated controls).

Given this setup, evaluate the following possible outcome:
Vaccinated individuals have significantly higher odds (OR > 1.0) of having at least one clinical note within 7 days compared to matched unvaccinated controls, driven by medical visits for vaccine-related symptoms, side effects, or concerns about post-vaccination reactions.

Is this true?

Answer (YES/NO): NO